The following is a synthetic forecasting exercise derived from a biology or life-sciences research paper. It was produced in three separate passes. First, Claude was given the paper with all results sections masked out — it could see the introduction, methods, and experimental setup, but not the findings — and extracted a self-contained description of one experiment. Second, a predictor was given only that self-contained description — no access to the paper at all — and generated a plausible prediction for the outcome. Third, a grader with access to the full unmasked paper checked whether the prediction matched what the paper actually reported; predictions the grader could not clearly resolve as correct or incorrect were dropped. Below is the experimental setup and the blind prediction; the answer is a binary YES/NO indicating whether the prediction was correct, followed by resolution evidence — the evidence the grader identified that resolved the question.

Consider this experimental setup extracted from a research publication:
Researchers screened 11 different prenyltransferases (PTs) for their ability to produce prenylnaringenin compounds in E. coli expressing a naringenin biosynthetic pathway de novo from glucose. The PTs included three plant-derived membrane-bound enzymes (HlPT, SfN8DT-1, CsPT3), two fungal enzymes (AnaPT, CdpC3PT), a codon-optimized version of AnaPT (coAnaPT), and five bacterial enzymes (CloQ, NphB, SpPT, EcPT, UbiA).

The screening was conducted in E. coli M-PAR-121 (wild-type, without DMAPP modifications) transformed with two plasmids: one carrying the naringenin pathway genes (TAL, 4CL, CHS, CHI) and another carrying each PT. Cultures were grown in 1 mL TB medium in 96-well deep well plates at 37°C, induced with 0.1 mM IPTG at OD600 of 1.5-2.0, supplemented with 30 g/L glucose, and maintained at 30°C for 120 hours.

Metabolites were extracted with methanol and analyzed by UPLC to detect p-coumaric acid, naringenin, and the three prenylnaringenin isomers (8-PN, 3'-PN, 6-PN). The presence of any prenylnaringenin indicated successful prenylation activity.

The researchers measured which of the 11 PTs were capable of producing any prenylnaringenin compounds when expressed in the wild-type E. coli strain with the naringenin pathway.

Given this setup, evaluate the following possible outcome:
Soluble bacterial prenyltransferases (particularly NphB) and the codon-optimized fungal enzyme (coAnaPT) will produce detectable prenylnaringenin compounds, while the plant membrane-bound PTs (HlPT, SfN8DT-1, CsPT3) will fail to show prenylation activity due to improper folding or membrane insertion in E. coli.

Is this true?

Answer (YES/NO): NO